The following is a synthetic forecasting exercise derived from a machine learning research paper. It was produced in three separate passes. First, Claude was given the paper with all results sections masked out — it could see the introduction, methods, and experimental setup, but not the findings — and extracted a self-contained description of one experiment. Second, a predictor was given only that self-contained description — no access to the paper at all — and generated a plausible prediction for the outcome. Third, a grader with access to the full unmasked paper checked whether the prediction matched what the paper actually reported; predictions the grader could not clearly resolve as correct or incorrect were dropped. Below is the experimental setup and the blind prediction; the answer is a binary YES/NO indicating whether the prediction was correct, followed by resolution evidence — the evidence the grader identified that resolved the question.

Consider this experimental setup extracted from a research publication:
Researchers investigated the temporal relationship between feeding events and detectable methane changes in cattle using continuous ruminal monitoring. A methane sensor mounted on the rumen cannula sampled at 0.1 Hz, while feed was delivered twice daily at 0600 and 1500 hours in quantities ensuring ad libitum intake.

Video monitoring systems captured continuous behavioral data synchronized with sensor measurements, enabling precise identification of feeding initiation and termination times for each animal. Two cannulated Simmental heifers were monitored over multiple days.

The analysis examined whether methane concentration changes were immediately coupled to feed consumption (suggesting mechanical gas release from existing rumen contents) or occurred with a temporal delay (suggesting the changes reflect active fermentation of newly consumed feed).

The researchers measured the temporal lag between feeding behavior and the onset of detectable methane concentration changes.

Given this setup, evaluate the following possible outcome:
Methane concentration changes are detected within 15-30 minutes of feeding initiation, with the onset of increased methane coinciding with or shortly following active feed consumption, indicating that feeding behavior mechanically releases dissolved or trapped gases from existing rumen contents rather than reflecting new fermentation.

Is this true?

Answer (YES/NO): NO